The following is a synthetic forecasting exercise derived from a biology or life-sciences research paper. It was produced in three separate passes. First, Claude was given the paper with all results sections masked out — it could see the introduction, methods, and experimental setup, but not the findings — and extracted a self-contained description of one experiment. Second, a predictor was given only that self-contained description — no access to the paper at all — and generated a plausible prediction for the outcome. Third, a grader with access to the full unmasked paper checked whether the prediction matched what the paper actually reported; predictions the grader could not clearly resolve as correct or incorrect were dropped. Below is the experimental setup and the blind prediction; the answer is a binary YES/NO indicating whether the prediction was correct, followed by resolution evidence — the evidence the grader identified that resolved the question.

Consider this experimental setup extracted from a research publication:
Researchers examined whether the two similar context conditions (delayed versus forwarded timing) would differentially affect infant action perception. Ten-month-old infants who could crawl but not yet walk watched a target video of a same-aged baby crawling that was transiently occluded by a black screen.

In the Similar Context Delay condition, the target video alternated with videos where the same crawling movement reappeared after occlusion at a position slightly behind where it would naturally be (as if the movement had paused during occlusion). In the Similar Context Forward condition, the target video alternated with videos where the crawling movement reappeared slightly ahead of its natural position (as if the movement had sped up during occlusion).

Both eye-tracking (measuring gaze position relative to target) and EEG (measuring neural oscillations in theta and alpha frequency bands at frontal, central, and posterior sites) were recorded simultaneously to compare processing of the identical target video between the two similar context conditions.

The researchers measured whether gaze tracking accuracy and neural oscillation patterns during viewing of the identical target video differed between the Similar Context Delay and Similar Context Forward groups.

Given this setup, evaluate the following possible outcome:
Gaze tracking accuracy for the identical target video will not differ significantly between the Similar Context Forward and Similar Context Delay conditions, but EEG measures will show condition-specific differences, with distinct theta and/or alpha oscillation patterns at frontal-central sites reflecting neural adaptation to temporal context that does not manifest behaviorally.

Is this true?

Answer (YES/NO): NO